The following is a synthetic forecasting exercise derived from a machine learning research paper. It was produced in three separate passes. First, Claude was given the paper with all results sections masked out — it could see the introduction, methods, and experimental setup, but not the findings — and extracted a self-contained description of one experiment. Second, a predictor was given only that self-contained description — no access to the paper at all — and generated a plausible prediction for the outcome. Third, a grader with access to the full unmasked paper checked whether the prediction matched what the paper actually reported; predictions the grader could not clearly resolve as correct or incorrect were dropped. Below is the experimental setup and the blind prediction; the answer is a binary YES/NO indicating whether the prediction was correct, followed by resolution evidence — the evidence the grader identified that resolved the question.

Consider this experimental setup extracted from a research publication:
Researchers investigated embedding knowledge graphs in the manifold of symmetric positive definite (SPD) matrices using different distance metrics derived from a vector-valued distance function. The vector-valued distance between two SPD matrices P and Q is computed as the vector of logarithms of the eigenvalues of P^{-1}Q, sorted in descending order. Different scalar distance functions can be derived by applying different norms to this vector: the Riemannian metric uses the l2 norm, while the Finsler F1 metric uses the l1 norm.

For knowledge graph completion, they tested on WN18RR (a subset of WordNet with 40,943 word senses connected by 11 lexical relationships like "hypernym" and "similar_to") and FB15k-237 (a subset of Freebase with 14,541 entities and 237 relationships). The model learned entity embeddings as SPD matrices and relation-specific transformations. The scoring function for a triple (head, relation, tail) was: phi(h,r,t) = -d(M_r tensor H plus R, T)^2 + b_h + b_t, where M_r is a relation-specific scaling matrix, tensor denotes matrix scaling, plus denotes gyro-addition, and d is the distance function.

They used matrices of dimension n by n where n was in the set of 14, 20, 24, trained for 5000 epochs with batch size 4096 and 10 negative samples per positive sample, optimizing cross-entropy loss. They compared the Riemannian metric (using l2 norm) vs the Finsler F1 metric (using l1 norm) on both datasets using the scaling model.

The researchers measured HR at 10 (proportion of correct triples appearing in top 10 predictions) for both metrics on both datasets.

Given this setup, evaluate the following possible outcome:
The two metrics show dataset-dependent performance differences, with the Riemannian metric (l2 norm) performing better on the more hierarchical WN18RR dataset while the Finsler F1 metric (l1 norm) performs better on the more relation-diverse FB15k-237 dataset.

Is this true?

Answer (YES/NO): NO